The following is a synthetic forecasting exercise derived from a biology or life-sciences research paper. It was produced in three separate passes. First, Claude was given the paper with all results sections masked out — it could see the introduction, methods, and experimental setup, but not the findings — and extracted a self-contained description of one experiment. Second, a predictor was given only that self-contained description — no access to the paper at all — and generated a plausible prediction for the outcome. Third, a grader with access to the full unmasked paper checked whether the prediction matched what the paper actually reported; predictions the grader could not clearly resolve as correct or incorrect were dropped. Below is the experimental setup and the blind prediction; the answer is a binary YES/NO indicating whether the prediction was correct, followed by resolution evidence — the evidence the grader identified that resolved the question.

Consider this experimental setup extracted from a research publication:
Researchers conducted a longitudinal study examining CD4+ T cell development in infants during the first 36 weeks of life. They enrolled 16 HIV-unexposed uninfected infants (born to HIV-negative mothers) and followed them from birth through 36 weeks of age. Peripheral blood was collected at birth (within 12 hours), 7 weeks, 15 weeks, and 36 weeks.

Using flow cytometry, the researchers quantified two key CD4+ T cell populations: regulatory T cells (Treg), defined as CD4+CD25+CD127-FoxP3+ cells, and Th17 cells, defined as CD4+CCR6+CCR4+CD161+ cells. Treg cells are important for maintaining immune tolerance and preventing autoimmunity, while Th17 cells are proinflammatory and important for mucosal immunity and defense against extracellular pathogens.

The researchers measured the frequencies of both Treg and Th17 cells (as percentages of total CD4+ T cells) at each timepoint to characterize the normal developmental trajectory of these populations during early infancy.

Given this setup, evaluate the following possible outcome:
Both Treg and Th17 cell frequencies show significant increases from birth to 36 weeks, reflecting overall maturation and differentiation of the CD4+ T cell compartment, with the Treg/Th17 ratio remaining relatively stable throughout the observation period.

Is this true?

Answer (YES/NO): YES